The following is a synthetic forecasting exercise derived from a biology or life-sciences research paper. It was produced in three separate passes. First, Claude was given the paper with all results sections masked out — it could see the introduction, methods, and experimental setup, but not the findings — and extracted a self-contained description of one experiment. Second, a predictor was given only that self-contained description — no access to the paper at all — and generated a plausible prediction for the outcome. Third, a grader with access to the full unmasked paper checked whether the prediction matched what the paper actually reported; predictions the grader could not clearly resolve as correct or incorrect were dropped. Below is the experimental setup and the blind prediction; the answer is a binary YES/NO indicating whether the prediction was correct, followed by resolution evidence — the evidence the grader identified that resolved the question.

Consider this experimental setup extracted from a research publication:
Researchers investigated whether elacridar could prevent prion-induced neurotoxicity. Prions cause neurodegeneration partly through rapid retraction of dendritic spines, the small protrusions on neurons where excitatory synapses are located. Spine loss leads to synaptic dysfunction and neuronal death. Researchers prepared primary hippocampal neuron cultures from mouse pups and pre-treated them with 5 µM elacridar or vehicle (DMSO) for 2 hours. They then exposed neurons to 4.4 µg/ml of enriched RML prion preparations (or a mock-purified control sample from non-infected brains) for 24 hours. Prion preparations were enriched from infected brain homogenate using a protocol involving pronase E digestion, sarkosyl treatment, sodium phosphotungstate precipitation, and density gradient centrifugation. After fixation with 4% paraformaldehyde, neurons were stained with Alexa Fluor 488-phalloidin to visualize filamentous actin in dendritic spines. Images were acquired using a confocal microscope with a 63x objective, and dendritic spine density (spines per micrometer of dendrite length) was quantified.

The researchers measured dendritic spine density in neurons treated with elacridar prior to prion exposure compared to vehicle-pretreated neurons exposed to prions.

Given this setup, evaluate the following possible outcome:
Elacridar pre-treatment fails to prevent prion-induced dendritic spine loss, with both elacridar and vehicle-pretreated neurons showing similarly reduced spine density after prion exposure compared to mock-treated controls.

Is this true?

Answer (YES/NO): NO